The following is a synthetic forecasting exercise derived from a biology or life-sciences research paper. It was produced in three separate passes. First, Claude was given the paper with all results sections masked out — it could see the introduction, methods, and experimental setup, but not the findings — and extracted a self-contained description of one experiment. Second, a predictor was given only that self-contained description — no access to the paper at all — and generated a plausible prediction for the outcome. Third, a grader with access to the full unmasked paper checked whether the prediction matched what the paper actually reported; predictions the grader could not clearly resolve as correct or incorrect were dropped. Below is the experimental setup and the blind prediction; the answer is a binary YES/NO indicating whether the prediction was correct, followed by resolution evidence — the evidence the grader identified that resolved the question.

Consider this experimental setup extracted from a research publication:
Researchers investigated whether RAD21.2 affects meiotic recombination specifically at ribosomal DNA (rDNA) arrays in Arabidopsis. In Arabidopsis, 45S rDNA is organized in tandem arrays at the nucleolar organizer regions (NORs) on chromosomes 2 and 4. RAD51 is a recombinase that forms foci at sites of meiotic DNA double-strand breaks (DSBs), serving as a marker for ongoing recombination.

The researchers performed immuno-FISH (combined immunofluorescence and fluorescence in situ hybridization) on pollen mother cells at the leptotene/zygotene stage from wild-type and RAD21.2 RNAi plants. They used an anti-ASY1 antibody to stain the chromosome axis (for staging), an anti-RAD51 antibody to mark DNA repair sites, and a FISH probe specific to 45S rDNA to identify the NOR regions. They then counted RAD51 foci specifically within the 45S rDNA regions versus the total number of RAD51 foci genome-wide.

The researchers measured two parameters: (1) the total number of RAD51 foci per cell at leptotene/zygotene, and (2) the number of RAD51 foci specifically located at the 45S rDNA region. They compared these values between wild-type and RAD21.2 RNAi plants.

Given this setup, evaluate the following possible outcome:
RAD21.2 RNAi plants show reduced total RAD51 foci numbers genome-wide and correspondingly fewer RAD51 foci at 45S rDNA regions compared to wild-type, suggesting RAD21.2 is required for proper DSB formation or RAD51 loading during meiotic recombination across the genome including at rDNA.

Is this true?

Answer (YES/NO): NO